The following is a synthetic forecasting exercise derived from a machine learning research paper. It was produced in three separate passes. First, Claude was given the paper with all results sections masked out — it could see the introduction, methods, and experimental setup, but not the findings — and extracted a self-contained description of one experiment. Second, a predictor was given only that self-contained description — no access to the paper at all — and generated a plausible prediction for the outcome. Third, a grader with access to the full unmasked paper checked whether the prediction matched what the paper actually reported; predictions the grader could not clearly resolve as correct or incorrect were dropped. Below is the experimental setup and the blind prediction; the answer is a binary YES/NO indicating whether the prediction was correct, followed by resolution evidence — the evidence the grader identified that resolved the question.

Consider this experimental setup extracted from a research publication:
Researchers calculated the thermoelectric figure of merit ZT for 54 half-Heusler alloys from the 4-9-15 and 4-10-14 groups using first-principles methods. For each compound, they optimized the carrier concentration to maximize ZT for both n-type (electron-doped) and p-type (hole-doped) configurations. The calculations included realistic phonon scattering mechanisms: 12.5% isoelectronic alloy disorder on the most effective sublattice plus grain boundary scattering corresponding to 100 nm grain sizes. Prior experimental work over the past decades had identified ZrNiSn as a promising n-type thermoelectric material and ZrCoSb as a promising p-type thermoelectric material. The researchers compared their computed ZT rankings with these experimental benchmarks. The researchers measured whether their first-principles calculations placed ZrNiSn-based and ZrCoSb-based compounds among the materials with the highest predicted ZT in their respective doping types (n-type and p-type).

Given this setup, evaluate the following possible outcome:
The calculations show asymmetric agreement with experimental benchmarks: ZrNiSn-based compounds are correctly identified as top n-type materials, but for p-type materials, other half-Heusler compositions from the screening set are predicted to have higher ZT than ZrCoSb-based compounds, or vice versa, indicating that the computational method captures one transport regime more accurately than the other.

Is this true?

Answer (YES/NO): NO